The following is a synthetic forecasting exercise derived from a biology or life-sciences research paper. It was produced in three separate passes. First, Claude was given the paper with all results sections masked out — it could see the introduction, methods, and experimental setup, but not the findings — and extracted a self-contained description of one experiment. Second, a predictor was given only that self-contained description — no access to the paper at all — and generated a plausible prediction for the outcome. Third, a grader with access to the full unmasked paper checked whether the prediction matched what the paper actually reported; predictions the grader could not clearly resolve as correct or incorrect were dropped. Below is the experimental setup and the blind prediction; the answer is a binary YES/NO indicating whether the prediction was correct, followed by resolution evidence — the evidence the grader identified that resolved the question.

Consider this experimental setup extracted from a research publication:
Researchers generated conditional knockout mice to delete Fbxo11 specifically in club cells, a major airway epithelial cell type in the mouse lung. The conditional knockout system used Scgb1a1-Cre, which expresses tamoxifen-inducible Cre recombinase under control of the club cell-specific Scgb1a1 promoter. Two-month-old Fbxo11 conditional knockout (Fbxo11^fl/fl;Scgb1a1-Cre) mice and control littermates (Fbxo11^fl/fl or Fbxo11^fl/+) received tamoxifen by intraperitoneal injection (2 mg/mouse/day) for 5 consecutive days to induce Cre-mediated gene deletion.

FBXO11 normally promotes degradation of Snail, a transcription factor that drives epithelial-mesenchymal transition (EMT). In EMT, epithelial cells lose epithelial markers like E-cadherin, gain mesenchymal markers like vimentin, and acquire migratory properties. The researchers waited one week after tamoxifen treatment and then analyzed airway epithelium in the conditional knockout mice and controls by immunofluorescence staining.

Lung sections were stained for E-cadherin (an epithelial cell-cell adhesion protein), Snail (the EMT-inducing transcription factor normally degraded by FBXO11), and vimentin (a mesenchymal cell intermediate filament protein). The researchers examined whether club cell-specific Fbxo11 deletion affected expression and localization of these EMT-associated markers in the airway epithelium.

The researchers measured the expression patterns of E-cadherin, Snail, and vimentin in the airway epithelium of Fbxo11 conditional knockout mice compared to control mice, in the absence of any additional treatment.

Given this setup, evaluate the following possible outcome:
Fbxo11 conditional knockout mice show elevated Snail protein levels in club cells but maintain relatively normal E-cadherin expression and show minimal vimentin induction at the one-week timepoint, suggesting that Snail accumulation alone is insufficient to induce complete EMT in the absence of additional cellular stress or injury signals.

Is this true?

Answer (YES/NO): NO